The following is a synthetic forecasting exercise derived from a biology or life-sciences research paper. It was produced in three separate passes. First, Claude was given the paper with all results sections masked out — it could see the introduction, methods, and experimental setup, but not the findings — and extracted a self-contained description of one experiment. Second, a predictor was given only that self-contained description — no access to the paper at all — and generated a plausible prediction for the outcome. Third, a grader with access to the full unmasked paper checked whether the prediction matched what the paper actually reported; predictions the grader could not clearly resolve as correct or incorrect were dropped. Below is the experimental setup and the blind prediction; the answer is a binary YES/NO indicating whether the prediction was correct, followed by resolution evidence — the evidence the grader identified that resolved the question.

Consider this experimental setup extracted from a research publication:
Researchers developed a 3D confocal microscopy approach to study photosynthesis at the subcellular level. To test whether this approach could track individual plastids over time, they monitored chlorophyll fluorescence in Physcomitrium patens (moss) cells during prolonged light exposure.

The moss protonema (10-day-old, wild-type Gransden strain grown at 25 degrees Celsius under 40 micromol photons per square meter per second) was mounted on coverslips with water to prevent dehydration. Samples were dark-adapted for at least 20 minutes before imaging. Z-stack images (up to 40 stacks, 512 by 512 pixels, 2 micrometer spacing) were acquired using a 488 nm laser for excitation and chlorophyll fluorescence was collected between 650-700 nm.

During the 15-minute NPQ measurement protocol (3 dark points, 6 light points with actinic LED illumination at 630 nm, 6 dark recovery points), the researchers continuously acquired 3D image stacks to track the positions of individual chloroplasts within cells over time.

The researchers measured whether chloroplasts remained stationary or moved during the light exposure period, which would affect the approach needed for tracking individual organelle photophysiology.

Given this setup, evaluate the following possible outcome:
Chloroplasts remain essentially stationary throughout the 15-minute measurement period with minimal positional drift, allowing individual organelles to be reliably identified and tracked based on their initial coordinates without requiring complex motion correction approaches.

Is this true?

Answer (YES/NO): NO